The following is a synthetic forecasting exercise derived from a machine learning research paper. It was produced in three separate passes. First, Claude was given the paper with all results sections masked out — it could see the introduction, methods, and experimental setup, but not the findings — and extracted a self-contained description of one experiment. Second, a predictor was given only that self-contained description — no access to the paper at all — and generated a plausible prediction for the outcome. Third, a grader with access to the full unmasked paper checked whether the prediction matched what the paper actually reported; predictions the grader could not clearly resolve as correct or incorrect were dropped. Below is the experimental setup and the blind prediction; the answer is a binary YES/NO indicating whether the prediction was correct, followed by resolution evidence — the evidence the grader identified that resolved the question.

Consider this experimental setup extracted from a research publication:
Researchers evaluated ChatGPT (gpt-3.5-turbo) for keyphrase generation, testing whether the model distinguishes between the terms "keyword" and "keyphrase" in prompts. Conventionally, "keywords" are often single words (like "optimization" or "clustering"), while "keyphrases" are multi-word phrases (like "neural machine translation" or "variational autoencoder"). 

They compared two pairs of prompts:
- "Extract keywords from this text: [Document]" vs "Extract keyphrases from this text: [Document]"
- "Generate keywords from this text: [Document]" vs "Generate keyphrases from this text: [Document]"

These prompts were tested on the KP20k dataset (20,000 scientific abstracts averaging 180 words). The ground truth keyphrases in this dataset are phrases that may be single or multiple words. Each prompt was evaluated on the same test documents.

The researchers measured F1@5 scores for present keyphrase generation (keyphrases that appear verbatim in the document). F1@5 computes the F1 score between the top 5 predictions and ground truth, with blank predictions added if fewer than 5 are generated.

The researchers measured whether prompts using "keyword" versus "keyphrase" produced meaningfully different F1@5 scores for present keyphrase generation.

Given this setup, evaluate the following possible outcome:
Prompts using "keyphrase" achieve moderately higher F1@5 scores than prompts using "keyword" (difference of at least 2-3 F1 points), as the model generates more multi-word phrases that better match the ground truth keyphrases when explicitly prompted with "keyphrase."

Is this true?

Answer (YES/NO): NO